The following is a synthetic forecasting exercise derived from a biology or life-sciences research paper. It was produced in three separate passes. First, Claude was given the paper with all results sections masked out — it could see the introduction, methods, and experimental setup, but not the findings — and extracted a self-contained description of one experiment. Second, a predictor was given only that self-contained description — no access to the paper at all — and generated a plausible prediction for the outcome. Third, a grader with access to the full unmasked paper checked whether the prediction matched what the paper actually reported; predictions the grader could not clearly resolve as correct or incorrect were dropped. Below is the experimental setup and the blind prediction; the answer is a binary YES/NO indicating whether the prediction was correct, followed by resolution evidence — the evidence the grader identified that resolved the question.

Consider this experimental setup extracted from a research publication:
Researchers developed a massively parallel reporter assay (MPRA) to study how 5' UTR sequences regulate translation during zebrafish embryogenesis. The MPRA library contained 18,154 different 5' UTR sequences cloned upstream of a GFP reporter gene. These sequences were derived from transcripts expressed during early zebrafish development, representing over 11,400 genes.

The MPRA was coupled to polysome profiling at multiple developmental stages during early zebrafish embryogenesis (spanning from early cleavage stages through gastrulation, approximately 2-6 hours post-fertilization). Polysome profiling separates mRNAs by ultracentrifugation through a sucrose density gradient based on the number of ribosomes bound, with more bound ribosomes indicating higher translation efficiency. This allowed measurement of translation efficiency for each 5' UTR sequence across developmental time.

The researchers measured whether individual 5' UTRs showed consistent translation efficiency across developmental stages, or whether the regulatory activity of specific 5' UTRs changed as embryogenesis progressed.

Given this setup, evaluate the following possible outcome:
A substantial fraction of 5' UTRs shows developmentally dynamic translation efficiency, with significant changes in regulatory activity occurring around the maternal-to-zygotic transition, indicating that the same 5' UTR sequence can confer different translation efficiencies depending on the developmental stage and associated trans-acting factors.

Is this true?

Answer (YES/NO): YES